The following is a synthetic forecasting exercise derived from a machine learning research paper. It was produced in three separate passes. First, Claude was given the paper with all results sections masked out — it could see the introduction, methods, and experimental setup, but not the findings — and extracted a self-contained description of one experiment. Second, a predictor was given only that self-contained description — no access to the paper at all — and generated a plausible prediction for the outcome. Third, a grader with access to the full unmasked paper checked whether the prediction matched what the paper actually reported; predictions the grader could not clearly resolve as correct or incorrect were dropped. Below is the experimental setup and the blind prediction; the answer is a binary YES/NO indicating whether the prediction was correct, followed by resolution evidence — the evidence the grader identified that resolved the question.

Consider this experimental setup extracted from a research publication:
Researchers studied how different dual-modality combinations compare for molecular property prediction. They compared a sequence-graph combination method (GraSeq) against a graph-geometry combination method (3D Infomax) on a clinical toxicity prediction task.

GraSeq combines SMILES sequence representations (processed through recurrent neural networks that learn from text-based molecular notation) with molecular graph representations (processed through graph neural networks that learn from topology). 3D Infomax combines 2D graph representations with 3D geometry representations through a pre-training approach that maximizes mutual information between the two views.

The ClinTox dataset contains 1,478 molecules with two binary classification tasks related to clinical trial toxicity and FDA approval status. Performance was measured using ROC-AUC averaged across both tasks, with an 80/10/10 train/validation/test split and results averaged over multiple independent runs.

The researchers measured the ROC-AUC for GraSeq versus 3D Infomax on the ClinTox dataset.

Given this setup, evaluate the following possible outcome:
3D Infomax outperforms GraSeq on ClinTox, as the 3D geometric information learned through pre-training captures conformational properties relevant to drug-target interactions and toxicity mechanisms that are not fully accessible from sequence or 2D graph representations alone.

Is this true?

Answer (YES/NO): NO